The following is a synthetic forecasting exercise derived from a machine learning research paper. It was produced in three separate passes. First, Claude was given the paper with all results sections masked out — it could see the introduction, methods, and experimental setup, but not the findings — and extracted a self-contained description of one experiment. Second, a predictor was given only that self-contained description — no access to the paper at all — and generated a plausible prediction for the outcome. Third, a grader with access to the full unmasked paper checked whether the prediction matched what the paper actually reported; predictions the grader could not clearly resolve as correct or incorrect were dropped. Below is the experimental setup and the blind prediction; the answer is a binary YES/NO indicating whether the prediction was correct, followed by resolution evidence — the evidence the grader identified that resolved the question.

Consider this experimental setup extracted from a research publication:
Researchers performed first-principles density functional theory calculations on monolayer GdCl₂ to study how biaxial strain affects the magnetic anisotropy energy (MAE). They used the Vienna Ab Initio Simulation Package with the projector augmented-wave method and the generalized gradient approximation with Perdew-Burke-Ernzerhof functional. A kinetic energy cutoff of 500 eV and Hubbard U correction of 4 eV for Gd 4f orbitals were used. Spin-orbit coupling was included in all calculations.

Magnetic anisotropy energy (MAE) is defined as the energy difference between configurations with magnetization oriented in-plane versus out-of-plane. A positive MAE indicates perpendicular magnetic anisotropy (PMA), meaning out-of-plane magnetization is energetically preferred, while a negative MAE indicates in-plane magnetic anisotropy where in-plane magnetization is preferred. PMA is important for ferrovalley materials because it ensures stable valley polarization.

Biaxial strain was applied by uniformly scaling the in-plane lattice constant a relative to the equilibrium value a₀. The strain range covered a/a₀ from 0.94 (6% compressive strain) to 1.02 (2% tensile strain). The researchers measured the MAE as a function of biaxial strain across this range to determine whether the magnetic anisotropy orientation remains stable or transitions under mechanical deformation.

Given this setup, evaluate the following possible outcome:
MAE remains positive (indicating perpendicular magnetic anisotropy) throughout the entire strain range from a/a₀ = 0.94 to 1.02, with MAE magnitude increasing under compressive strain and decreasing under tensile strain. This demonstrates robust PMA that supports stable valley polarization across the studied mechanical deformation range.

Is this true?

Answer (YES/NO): YES